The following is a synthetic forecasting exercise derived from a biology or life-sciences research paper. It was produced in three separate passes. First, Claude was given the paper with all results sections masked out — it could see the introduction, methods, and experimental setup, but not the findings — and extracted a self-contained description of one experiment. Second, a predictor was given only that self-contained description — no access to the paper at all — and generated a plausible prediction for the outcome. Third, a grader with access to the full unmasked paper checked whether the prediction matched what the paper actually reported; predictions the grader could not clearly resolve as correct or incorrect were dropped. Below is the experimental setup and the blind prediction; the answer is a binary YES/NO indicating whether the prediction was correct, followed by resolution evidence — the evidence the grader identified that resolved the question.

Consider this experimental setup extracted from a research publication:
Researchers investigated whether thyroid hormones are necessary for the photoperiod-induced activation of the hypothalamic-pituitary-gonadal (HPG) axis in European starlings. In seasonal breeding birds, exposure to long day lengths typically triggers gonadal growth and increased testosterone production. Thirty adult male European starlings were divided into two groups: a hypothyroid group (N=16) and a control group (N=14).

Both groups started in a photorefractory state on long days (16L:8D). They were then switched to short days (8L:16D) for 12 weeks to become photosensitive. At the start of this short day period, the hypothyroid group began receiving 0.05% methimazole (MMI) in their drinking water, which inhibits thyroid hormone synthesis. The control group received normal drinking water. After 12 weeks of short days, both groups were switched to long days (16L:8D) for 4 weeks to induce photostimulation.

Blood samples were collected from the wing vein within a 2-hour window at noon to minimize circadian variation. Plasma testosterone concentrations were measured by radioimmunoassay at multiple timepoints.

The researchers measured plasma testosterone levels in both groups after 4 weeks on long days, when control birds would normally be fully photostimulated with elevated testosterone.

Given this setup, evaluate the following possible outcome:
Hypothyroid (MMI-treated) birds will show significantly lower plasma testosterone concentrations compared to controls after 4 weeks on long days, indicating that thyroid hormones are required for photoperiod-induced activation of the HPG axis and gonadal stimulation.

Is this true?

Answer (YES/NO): YES